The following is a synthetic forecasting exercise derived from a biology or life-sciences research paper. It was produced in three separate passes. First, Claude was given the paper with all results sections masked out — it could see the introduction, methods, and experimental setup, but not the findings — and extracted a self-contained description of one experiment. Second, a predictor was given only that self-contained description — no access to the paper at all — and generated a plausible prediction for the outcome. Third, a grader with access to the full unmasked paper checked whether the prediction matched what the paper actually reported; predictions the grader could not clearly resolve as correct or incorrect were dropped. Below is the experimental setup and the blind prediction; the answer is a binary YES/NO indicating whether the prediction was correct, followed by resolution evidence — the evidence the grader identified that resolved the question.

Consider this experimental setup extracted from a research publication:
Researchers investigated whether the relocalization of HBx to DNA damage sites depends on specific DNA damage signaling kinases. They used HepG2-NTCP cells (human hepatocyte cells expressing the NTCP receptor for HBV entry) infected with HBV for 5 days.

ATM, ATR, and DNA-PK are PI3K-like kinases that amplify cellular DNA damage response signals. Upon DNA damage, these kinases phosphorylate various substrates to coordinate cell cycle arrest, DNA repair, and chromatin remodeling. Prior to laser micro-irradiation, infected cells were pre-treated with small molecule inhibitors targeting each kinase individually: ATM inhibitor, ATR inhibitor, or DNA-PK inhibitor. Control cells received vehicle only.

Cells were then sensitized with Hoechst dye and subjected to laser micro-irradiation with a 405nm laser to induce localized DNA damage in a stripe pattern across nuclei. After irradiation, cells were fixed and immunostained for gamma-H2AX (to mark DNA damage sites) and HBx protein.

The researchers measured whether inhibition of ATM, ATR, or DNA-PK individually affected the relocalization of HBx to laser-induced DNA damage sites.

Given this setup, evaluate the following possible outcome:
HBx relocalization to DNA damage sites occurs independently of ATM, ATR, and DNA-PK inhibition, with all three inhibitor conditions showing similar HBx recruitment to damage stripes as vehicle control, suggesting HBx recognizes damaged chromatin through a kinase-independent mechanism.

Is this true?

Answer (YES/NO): NO